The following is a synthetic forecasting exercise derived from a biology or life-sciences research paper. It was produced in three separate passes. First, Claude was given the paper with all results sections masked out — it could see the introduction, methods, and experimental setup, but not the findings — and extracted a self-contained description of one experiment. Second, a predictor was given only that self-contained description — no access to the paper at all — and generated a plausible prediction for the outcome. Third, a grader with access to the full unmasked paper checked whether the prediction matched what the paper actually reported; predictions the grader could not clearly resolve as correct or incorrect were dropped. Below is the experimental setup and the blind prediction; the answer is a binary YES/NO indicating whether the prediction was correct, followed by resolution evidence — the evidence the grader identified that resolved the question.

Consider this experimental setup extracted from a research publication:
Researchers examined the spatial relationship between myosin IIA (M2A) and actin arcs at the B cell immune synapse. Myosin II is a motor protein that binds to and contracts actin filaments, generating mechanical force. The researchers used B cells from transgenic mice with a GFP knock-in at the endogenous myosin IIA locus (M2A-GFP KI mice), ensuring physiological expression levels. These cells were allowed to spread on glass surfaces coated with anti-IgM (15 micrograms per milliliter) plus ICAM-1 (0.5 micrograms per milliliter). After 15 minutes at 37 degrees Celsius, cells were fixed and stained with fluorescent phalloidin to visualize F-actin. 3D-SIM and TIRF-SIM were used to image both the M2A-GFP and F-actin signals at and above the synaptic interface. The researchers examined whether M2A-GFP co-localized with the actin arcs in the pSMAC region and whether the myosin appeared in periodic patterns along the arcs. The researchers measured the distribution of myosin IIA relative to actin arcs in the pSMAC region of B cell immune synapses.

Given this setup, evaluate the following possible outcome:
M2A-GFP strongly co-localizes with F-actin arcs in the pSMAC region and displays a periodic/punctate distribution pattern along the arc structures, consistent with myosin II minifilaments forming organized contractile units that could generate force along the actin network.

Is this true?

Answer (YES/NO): YES